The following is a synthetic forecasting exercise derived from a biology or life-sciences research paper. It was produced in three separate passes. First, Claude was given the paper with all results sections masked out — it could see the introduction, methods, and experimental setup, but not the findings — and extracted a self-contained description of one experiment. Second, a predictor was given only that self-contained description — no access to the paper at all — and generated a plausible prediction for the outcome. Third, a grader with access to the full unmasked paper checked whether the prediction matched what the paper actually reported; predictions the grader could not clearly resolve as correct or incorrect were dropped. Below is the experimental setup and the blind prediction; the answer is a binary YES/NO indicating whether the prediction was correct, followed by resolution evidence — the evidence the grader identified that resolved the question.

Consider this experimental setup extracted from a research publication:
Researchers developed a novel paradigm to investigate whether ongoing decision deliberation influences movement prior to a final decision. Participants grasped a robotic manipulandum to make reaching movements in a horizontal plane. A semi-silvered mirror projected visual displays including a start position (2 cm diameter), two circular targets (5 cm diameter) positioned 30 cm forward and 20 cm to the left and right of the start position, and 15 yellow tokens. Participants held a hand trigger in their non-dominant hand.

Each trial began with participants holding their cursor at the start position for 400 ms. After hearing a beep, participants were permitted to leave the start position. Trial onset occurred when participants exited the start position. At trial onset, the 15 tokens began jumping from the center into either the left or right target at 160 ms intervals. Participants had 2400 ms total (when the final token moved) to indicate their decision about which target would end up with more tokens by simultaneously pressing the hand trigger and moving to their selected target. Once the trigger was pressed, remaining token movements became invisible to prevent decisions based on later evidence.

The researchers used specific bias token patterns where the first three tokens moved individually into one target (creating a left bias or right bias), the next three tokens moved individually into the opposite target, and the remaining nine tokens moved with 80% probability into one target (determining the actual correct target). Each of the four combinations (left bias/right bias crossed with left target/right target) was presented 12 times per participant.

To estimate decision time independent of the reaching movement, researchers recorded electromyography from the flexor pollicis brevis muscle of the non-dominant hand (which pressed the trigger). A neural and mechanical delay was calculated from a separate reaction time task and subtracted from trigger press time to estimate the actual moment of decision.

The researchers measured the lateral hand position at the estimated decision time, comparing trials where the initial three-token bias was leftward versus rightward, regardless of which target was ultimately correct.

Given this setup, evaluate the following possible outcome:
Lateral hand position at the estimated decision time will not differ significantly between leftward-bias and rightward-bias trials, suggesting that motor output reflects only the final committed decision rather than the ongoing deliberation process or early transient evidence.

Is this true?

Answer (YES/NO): NO